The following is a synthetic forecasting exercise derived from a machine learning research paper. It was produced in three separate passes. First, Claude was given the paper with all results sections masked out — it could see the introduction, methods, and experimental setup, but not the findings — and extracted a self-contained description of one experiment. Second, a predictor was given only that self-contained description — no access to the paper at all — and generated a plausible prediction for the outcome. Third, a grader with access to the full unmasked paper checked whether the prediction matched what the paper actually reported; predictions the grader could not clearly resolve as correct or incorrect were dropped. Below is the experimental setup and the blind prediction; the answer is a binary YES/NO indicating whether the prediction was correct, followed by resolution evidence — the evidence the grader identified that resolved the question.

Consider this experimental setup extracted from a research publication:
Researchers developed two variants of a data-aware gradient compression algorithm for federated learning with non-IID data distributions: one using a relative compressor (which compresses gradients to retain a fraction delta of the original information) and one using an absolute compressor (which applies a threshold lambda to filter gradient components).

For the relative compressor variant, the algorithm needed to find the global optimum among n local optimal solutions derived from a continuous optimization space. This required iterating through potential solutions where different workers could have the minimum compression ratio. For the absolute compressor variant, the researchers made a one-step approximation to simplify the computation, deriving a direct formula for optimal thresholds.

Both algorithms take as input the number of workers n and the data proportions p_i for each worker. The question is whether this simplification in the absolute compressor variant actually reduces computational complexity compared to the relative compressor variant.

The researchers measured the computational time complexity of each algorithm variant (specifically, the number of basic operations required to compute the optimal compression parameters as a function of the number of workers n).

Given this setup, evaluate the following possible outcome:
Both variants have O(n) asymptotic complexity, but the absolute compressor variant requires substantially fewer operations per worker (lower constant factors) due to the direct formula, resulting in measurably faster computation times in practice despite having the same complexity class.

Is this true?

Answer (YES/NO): NO